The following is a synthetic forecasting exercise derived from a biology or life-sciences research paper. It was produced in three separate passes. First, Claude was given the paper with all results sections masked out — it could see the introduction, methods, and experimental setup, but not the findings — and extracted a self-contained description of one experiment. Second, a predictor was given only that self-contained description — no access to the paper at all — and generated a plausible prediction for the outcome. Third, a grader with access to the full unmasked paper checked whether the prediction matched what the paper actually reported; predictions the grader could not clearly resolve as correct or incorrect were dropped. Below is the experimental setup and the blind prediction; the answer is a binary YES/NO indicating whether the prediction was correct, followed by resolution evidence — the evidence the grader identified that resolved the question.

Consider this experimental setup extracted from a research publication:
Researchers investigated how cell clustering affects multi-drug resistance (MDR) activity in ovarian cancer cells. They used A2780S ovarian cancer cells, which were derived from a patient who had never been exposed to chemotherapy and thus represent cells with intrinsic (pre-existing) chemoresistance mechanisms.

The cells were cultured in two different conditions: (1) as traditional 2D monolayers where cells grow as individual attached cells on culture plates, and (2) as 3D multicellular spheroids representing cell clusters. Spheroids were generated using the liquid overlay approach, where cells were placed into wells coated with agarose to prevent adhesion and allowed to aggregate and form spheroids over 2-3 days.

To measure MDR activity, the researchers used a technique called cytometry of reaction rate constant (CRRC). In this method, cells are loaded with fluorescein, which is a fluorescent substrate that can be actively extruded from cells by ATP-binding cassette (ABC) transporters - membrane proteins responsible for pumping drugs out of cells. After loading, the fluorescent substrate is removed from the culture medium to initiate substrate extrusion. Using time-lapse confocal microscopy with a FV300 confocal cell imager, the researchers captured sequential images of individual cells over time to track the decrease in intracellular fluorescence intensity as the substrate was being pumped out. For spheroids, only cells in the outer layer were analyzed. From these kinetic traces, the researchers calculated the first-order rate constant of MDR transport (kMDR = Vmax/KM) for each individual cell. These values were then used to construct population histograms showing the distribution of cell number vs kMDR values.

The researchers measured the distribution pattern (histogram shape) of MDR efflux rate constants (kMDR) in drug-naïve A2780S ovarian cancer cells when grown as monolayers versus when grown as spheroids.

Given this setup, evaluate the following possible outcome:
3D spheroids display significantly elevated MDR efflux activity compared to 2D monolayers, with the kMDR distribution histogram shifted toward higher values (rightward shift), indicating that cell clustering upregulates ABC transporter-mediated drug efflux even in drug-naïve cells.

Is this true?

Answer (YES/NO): NO